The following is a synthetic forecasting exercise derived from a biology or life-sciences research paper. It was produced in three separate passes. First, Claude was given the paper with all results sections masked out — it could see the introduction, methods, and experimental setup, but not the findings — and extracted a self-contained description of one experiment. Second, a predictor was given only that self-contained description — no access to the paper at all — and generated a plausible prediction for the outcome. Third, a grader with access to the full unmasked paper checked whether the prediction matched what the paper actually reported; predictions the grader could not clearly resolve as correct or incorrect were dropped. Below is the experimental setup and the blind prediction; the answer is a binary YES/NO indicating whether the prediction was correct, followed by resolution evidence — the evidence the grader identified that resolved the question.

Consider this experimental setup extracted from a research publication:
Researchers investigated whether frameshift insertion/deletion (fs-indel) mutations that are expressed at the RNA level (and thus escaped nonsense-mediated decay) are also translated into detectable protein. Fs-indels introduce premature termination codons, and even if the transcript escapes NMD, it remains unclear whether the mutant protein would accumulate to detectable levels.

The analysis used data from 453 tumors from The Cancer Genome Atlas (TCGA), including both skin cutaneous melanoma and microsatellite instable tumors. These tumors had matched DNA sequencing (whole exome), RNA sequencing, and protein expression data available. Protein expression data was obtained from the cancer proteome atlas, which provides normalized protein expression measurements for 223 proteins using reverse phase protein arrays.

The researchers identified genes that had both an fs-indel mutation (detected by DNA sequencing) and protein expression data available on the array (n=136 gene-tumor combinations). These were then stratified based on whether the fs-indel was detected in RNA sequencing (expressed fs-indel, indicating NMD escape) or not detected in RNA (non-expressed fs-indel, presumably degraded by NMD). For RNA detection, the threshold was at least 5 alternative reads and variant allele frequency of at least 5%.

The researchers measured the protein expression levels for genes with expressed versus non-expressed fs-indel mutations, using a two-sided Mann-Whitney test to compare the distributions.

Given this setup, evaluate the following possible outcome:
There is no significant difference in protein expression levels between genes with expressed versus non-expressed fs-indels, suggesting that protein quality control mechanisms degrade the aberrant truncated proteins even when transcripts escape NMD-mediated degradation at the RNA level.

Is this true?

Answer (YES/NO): NO